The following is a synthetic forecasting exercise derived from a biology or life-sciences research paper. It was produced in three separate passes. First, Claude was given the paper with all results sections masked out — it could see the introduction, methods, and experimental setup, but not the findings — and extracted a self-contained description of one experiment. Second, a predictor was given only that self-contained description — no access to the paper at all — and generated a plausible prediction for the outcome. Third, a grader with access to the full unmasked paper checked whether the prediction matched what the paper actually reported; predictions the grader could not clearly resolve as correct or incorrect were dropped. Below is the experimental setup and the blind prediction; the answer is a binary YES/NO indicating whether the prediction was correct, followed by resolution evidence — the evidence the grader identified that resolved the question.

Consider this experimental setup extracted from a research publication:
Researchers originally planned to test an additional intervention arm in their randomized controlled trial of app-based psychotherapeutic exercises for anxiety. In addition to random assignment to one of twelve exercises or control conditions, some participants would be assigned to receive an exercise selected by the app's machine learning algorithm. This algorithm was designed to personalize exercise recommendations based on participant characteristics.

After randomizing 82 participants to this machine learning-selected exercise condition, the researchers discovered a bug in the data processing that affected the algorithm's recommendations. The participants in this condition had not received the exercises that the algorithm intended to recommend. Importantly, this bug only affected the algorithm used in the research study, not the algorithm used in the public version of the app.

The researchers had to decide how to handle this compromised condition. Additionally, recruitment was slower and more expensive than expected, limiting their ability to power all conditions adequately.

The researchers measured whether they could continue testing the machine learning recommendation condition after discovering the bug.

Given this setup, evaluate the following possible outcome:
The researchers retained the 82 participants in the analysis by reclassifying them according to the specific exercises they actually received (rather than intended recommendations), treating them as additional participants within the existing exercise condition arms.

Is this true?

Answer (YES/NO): NO